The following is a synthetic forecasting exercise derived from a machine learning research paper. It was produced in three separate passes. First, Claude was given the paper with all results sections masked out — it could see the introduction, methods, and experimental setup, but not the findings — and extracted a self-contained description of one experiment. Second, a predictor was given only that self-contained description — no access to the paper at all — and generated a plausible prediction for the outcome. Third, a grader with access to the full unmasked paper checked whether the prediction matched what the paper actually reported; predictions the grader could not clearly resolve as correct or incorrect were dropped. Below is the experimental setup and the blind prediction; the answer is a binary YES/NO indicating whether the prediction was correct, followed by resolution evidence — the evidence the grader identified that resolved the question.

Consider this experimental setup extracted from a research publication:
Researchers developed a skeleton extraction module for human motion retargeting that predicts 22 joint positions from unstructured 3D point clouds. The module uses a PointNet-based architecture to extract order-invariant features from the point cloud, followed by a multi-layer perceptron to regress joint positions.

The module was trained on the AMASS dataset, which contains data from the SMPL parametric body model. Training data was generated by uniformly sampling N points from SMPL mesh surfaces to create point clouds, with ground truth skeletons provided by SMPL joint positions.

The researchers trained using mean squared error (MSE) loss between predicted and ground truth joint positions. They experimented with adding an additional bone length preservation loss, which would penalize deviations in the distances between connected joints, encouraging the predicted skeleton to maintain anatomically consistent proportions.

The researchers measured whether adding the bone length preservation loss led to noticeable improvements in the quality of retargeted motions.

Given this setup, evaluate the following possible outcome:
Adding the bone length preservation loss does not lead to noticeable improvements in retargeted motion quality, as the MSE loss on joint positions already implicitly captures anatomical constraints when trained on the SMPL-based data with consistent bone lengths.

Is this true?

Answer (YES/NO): YES